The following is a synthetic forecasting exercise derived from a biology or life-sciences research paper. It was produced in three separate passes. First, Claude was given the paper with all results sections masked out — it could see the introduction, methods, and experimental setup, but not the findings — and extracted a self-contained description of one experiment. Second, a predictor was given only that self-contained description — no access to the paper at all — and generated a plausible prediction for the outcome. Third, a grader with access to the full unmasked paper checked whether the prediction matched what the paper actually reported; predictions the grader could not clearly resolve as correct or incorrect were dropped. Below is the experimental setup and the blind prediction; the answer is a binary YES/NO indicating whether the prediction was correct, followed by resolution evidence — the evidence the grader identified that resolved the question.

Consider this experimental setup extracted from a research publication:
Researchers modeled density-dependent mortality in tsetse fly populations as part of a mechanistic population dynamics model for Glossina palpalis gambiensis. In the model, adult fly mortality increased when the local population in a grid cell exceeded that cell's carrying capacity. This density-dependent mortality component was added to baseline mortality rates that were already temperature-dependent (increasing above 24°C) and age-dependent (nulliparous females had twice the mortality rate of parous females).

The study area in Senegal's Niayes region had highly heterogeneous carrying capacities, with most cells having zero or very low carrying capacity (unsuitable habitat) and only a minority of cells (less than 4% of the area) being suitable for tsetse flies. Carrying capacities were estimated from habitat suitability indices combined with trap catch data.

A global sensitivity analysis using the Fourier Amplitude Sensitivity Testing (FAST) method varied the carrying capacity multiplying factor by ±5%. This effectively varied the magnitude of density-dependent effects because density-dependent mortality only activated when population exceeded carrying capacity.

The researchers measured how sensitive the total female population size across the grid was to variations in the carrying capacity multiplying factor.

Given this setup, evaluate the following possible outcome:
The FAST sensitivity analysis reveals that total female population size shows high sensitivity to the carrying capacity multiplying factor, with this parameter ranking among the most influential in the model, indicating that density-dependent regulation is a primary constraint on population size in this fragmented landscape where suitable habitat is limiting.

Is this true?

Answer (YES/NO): NO